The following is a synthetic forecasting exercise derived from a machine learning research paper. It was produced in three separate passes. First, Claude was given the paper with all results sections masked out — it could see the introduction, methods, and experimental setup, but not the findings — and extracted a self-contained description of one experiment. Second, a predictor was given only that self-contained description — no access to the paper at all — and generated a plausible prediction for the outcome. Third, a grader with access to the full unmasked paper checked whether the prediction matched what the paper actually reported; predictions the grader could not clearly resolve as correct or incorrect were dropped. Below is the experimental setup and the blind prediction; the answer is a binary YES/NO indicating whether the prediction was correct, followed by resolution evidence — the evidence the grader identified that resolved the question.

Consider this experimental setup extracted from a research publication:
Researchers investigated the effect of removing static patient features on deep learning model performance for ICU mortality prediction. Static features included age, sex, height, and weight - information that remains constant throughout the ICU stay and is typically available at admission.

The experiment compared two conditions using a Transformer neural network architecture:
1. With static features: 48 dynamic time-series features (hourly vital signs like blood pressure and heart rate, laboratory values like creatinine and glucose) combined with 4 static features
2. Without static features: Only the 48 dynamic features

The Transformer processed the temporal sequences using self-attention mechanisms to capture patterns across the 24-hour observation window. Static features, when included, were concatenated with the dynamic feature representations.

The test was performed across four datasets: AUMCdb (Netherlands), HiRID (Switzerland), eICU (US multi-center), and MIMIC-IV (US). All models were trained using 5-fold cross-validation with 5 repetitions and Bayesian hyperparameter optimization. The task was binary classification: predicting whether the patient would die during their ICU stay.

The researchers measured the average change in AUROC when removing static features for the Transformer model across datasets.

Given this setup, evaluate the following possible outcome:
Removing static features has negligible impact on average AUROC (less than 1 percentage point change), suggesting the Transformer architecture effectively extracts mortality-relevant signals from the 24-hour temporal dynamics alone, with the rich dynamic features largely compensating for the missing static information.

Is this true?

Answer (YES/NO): YES